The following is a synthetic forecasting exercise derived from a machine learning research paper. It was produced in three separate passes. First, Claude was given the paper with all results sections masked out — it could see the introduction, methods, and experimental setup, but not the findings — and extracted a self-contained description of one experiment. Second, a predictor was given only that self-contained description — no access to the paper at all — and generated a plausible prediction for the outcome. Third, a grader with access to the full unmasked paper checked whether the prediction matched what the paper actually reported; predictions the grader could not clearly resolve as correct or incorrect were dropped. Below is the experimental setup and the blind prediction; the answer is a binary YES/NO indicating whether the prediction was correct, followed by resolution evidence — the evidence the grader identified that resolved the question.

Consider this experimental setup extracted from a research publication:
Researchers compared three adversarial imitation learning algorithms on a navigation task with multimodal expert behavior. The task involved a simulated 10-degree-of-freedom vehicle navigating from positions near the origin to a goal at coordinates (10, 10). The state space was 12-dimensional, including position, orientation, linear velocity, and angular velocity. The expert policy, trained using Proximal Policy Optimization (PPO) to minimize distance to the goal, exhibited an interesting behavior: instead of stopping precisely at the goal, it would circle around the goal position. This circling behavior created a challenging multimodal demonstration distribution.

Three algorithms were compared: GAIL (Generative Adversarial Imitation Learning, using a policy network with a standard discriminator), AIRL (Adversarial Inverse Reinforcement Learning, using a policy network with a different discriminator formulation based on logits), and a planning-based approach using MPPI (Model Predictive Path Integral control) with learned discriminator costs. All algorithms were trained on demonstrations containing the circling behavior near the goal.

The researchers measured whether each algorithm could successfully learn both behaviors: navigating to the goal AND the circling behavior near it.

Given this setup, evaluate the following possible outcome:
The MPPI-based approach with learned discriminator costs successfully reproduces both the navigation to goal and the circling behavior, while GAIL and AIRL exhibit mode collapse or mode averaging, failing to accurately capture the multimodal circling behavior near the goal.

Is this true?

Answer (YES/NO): NO